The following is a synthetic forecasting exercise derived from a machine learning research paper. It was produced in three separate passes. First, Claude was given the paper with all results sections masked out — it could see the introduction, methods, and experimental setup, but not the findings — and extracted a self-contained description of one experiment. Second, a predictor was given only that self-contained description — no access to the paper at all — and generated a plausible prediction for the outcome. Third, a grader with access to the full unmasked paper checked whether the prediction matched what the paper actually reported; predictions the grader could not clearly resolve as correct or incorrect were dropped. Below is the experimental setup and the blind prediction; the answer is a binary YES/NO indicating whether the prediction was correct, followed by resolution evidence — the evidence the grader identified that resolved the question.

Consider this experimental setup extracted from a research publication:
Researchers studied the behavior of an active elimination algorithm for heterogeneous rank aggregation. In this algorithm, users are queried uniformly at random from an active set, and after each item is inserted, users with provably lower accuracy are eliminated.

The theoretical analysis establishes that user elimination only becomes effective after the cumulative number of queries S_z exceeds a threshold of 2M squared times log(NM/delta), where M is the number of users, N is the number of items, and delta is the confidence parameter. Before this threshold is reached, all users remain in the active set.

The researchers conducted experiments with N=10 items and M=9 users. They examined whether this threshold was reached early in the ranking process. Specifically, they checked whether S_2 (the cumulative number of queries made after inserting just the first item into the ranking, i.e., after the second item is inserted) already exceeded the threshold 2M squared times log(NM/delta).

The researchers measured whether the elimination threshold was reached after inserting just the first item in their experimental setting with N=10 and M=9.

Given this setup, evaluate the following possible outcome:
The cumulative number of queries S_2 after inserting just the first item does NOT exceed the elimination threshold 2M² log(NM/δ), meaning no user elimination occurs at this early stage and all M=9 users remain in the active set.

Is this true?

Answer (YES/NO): NO